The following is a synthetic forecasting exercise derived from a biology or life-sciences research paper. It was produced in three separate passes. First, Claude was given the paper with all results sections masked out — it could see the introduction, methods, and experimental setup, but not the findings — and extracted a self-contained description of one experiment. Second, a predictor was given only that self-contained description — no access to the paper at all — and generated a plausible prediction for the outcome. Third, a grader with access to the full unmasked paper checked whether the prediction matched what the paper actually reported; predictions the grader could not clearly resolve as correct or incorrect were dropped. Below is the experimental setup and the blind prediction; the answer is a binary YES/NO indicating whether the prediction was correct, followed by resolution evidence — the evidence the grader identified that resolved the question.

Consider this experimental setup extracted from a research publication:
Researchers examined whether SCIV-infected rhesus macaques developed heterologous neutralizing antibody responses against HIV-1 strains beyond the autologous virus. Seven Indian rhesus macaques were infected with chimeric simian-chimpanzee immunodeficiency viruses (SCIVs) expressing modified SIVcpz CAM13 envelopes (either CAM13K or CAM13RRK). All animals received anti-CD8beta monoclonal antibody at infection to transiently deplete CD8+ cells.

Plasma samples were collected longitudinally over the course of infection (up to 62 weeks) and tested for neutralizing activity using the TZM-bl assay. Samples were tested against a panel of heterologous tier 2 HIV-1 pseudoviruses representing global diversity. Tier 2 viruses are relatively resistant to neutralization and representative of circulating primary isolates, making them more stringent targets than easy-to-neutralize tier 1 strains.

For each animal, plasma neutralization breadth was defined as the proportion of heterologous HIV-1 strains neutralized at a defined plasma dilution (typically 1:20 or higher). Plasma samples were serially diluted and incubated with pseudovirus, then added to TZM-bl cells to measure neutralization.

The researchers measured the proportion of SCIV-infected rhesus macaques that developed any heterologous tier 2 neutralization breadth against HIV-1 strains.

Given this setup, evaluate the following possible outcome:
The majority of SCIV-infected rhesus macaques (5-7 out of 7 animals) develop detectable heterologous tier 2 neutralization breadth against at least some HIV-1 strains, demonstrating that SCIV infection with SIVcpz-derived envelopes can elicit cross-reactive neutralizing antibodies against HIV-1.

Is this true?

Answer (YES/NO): YES